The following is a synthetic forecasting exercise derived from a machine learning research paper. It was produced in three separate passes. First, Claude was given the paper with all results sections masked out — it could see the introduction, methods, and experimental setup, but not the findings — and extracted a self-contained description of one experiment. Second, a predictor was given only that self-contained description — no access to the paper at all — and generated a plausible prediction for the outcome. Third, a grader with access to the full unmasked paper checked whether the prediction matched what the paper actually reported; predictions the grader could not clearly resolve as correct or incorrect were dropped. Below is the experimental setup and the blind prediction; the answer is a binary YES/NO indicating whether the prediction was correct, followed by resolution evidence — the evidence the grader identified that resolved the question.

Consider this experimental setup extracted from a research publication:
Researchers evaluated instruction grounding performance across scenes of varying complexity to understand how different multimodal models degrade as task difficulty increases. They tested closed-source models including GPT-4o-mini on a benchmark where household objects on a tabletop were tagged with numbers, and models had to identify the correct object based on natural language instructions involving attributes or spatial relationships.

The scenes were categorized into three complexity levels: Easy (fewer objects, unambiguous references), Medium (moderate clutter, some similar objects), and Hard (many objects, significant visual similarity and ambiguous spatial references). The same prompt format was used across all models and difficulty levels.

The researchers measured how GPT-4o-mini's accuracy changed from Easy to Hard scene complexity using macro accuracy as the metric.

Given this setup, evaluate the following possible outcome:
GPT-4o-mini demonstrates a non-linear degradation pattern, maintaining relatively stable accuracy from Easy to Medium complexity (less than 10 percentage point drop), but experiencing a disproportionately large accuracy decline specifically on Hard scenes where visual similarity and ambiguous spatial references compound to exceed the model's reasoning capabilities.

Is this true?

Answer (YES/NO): NO